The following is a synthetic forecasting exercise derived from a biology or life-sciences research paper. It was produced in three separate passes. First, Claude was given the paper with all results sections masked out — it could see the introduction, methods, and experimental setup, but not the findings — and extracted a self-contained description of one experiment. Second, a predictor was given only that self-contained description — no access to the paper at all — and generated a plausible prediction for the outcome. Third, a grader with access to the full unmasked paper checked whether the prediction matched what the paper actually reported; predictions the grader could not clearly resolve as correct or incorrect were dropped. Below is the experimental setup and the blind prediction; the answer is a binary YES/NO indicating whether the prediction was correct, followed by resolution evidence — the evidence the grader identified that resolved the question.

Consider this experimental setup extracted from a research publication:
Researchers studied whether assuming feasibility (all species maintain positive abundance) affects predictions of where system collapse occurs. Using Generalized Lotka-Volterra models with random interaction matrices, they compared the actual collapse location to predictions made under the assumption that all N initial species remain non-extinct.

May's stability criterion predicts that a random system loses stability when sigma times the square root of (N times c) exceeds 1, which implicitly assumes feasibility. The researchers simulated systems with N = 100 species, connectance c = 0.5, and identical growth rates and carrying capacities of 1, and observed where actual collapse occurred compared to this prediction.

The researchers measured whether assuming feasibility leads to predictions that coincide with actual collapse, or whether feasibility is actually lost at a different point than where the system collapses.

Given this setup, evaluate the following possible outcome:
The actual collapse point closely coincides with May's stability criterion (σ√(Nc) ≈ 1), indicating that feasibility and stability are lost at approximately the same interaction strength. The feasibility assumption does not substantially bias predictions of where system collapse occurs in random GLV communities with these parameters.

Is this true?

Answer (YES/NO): NO